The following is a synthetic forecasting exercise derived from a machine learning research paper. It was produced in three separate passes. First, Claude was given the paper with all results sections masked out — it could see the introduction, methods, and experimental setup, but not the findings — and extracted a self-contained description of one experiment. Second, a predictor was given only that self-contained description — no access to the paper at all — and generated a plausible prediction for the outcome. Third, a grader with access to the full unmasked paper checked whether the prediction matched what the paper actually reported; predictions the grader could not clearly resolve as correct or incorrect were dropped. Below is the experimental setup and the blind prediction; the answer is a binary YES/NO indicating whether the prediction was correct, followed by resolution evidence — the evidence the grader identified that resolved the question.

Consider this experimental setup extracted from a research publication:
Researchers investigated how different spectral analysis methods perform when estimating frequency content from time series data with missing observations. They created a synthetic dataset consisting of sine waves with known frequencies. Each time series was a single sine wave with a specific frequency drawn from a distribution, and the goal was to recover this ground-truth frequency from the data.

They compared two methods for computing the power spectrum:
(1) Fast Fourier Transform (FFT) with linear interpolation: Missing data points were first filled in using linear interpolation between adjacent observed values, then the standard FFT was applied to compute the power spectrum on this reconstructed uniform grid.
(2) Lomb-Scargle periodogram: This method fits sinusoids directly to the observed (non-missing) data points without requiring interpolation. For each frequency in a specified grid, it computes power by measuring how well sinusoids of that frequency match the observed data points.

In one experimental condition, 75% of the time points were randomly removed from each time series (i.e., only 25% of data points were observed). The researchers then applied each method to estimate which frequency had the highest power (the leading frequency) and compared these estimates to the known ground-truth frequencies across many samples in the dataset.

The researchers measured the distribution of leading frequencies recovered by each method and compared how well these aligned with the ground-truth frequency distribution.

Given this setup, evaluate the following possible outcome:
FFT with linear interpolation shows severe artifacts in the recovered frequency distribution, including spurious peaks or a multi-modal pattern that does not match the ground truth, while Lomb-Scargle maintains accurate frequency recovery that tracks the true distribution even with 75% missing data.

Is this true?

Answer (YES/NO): YES